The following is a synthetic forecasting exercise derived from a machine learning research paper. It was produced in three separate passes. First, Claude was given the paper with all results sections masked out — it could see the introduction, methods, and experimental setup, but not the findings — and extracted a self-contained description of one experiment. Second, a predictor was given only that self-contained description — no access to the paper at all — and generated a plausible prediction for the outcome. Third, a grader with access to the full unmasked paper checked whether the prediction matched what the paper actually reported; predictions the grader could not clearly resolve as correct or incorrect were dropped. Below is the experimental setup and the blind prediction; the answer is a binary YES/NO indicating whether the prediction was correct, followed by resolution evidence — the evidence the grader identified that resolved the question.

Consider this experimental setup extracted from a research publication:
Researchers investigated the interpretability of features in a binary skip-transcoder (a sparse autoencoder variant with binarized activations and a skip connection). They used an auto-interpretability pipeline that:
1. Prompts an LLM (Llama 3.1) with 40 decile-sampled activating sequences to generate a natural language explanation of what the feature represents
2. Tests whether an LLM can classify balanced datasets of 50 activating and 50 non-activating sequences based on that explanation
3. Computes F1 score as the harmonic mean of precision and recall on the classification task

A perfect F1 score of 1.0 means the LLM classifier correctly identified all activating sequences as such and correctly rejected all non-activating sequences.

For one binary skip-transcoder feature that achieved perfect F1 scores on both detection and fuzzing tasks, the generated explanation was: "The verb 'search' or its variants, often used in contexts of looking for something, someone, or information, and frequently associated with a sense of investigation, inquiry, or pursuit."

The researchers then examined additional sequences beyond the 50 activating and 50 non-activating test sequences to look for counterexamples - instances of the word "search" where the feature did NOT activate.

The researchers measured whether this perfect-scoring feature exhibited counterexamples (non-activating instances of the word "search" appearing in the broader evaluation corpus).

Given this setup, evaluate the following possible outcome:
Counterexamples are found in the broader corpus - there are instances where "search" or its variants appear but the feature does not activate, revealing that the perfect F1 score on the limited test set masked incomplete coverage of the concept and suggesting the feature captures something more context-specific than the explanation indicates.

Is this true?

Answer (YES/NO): YES